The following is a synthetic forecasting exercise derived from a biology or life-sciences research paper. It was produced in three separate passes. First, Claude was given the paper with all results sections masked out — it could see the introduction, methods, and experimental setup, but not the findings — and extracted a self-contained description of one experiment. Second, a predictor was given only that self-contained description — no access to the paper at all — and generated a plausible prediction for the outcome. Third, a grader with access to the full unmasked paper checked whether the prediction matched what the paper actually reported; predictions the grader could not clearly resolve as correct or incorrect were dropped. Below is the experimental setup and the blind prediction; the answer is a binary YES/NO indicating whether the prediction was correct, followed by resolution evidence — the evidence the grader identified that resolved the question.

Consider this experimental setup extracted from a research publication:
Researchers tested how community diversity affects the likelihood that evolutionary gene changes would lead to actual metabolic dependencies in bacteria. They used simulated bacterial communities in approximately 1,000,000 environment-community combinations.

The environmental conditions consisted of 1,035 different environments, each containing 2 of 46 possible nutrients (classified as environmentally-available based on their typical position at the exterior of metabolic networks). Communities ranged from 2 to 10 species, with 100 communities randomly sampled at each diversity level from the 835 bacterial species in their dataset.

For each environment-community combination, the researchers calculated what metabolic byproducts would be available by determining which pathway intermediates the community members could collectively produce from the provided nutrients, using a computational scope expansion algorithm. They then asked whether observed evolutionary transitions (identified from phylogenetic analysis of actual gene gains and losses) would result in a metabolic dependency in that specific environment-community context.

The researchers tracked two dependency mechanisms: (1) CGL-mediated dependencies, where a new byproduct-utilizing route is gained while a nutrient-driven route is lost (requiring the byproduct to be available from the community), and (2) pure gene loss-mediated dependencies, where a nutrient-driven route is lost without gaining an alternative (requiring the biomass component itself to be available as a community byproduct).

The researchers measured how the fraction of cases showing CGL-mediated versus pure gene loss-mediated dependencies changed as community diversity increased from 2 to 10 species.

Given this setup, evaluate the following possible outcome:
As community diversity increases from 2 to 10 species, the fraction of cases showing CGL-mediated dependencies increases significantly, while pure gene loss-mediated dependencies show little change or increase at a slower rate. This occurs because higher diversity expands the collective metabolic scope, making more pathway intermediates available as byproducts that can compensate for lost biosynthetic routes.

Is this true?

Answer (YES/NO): NO